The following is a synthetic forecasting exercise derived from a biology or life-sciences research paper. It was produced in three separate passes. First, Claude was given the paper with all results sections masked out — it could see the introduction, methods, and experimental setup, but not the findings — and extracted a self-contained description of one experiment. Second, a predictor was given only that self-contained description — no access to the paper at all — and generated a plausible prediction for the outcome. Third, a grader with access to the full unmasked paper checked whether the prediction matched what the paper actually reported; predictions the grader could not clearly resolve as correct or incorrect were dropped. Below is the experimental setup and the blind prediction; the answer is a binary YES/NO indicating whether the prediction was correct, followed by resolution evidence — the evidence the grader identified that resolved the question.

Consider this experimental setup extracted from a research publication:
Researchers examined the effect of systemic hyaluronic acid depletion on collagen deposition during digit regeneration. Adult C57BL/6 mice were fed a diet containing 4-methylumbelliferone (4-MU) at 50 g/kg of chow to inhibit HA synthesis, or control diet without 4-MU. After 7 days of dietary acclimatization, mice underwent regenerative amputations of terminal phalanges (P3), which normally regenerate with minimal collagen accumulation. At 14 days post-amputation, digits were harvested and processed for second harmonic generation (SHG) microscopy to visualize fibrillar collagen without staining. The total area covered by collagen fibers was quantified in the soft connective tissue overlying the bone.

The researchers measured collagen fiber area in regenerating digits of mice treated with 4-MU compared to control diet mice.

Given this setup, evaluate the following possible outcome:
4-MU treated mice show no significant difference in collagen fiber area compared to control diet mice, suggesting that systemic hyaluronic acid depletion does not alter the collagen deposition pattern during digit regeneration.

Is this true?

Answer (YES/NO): NO